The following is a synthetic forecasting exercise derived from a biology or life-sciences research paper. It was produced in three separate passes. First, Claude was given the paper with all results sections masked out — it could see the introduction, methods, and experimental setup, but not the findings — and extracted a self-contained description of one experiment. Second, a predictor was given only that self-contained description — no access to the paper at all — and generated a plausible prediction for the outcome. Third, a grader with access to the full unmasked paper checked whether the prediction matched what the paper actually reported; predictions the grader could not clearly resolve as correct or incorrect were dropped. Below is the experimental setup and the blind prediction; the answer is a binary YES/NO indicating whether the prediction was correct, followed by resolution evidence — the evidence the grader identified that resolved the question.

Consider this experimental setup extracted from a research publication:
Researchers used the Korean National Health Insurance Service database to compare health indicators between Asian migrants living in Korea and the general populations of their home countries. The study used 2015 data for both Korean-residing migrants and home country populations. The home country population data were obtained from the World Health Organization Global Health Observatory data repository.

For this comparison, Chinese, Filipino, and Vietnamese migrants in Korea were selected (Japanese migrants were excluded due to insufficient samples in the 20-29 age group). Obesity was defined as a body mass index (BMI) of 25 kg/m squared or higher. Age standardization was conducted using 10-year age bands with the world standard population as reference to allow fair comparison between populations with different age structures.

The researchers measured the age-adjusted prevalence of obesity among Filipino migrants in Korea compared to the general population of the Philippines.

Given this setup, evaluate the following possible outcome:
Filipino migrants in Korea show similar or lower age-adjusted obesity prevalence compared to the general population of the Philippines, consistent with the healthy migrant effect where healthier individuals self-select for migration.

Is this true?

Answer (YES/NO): NO